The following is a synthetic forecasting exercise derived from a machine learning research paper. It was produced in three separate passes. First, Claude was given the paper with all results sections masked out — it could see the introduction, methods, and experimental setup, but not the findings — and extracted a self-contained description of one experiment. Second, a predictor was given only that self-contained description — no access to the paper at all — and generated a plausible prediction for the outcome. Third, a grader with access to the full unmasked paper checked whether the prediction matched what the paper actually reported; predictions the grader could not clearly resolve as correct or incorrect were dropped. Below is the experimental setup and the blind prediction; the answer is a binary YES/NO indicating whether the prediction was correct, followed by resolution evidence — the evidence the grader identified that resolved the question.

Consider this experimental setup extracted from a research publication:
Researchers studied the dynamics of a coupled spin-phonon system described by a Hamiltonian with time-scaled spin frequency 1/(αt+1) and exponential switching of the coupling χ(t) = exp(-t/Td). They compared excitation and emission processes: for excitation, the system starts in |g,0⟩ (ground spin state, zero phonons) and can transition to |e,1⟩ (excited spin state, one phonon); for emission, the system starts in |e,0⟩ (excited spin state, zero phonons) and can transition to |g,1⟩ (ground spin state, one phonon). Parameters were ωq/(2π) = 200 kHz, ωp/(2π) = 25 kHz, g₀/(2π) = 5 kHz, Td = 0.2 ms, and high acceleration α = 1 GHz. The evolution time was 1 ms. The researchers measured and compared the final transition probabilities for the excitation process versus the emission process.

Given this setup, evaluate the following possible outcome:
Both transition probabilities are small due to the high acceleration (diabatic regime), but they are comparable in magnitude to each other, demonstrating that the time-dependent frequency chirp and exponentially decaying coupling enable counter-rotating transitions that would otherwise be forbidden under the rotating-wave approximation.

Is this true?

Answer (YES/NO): YES